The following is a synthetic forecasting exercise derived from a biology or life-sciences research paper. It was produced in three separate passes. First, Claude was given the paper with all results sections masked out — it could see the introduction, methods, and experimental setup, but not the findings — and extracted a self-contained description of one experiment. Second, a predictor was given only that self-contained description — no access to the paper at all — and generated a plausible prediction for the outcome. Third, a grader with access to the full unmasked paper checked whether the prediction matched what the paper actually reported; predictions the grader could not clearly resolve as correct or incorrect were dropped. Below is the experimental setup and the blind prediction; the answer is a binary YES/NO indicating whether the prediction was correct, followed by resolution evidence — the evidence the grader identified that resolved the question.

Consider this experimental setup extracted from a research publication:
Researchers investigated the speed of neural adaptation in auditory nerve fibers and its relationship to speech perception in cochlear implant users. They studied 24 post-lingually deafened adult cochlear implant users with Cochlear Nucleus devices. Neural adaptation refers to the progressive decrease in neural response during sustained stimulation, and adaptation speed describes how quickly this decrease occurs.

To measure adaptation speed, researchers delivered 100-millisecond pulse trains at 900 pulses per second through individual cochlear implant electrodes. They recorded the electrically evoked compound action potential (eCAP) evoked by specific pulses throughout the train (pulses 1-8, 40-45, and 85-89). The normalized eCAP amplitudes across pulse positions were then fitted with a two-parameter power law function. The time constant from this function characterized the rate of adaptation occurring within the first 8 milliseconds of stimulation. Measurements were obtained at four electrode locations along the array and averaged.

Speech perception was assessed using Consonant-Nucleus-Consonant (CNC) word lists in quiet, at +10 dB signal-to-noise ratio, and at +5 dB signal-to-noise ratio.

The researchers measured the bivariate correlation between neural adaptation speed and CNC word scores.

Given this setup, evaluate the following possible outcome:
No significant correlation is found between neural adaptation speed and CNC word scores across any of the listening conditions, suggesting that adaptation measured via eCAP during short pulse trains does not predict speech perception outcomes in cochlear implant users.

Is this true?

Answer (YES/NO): YES